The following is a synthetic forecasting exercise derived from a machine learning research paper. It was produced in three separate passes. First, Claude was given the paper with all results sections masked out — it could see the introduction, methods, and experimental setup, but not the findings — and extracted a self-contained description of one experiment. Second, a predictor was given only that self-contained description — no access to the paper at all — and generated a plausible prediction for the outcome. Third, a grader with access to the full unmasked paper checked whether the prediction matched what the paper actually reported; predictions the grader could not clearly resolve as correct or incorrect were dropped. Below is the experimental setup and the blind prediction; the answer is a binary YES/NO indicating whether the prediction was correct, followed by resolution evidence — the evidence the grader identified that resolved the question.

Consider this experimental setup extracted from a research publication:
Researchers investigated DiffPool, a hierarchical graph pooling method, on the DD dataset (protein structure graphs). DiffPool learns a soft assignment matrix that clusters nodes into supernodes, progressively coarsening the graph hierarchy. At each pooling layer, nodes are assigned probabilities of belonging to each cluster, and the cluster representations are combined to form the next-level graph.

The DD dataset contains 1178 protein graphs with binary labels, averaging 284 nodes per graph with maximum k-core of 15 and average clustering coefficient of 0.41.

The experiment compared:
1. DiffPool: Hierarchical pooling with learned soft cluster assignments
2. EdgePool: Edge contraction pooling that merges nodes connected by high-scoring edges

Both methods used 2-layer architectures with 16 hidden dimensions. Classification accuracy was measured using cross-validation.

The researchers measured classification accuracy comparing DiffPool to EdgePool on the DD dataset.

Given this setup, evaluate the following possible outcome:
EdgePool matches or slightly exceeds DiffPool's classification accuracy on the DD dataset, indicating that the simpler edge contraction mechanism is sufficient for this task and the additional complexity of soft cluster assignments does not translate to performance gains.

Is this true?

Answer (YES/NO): NO